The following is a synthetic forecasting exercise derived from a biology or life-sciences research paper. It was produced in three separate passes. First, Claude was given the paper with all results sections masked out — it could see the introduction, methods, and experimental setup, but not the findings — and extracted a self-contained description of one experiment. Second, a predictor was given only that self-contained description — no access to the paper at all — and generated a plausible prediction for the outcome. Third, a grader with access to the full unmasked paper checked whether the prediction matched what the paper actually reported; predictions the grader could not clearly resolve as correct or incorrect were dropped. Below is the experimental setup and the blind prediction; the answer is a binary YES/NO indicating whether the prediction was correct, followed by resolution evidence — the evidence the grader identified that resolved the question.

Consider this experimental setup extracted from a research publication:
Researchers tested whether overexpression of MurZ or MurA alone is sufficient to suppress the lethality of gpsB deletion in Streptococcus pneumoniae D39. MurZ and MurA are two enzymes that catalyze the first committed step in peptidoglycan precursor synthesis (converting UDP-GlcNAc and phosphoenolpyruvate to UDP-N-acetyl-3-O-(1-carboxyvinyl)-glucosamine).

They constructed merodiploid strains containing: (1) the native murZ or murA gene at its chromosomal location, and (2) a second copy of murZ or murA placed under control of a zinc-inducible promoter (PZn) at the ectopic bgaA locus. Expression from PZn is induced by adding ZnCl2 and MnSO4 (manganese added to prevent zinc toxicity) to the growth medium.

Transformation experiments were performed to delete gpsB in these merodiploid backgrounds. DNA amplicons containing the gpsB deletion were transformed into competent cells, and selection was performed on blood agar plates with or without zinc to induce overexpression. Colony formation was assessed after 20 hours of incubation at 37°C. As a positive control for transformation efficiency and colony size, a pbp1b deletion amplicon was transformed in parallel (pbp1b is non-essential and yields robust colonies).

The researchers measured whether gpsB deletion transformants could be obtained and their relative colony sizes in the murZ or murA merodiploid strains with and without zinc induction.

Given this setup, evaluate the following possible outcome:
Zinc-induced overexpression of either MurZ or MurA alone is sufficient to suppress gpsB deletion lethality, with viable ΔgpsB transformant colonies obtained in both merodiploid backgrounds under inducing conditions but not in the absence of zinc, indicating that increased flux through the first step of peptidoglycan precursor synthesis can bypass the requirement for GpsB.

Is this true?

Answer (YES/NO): YES